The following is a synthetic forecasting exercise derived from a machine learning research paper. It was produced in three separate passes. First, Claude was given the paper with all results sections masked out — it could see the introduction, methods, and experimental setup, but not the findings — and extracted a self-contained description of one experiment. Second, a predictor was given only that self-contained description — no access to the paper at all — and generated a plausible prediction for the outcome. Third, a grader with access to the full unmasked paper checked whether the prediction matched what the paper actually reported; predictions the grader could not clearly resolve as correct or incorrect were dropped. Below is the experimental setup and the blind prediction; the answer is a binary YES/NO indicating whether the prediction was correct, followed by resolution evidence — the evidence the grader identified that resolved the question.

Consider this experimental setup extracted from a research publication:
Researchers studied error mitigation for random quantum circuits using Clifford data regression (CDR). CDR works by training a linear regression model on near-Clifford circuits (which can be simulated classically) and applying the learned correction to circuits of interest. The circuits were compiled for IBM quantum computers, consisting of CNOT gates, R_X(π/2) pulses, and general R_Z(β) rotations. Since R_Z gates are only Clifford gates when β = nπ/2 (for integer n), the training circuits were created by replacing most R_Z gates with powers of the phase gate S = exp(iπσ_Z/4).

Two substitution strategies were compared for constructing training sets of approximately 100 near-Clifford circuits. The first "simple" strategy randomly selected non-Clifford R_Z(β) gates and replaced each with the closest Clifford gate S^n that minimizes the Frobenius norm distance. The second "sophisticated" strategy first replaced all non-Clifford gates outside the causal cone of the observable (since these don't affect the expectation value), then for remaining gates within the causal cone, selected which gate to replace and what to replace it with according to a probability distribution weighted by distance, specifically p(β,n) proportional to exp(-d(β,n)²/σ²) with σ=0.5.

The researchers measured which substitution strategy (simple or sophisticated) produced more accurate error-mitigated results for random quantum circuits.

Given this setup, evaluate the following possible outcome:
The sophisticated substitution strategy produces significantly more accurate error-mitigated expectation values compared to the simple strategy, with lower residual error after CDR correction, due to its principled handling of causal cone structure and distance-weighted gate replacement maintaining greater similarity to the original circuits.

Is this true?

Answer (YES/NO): NO